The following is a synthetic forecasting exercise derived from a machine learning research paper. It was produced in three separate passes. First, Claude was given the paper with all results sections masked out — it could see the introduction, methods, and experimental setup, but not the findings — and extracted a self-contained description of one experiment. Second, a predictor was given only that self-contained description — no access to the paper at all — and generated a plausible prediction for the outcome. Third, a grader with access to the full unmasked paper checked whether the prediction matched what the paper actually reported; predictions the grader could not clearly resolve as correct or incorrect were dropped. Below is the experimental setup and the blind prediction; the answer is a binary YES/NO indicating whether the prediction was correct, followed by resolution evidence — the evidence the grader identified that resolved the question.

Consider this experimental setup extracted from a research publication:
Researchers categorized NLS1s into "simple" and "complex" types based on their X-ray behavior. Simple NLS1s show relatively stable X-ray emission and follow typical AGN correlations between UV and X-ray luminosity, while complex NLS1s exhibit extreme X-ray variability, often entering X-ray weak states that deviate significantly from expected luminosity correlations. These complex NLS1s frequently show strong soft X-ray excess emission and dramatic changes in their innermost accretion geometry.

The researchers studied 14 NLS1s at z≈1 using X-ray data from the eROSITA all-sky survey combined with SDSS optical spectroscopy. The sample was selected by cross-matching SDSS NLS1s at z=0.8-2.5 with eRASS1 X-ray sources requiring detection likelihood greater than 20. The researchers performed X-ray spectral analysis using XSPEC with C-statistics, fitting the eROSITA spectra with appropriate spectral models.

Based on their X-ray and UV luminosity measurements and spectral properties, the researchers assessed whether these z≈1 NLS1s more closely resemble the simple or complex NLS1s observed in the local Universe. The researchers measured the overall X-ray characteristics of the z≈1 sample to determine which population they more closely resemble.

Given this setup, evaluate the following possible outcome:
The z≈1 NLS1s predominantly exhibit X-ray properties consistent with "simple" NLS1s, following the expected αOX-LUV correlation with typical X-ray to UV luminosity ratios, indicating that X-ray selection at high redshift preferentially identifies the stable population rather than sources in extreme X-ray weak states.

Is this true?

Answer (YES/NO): YES